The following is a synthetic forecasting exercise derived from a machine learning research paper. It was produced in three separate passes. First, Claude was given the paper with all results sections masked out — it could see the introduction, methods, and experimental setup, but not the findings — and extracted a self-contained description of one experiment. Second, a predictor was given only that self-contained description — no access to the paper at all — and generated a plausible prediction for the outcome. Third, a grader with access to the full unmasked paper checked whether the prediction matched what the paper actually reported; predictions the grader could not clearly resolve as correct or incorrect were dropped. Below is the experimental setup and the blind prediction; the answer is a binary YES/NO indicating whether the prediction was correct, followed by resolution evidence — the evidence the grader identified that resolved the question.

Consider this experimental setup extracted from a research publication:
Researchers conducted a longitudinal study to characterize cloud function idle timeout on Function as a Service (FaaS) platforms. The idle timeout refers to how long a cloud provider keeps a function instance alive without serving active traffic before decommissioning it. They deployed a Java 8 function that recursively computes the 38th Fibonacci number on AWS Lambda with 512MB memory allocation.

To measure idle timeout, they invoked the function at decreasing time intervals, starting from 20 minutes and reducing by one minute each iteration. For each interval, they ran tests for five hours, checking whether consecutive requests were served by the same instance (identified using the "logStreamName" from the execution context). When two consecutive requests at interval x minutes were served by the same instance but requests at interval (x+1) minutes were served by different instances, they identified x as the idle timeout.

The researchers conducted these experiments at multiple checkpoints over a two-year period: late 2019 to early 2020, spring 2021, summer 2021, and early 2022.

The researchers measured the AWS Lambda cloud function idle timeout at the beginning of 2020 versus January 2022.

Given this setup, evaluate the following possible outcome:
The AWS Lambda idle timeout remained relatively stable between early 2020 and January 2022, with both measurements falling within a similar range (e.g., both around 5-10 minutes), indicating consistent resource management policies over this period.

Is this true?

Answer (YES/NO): NO